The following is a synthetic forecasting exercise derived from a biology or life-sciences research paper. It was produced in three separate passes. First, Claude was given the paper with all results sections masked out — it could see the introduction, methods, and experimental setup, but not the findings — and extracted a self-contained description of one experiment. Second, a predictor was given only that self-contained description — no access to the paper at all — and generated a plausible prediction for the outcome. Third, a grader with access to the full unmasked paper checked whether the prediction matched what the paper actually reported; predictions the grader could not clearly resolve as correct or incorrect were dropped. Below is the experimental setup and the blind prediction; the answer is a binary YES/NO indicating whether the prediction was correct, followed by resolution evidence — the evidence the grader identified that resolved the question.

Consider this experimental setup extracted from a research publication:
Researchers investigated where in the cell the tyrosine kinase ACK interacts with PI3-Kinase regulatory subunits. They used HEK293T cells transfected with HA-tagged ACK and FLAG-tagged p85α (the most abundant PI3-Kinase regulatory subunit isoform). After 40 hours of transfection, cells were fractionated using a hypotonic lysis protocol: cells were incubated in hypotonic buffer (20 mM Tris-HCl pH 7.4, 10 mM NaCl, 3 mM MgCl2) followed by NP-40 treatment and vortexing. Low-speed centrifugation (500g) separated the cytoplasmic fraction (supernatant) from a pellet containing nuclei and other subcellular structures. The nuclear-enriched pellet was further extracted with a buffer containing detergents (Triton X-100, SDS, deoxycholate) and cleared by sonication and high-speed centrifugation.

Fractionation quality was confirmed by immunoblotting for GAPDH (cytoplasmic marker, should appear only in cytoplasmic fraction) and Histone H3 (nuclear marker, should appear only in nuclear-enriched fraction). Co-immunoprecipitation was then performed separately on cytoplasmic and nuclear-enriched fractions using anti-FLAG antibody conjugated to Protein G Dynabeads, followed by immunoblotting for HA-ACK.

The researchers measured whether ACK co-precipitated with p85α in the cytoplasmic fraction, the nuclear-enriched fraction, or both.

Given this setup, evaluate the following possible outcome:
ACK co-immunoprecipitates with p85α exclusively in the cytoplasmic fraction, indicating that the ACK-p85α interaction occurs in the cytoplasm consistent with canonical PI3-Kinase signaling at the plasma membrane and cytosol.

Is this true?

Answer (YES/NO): NO